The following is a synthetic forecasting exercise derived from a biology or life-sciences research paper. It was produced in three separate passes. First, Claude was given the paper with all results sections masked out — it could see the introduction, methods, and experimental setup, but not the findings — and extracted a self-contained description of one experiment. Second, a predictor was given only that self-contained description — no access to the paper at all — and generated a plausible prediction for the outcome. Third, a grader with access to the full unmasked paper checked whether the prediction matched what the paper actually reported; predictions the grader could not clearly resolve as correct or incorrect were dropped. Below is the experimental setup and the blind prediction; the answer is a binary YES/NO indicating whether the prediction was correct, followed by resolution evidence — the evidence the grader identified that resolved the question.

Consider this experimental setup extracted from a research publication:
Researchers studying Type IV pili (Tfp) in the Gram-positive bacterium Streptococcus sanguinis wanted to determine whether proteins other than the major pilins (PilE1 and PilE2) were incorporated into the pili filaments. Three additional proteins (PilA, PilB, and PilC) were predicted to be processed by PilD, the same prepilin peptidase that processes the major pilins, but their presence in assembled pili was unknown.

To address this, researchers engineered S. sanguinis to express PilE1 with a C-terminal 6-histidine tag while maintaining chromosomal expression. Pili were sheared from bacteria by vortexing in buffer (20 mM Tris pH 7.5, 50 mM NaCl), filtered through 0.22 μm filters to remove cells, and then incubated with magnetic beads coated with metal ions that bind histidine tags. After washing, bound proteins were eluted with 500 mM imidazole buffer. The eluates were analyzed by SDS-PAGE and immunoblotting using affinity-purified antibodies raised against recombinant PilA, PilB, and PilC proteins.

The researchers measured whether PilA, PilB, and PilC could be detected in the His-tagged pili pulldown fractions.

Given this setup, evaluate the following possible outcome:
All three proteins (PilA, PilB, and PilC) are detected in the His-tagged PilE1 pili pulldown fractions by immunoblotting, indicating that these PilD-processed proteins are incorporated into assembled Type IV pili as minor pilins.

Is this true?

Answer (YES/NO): YES